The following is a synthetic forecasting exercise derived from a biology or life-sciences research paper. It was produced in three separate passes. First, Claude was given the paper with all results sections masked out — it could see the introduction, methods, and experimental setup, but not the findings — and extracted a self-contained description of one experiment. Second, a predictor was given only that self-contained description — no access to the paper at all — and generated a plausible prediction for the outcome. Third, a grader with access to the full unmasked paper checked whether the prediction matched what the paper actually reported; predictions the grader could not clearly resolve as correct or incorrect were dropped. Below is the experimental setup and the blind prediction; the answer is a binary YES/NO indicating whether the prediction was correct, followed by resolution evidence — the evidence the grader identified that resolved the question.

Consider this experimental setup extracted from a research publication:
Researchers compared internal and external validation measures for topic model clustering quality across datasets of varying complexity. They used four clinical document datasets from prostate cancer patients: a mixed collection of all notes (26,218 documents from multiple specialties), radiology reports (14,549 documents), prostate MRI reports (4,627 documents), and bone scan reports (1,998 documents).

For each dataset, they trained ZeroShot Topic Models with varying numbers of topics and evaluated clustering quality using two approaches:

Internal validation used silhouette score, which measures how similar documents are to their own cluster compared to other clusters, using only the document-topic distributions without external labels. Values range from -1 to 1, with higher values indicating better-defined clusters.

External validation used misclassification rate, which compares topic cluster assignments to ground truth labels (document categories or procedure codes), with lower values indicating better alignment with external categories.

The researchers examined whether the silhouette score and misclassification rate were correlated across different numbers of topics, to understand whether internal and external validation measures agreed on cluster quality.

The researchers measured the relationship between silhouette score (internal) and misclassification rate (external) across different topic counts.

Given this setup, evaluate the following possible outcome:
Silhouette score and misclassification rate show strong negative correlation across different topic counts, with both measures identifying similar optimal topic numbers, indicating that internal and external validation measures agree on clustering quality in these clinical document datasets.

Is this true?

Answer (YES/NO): NO